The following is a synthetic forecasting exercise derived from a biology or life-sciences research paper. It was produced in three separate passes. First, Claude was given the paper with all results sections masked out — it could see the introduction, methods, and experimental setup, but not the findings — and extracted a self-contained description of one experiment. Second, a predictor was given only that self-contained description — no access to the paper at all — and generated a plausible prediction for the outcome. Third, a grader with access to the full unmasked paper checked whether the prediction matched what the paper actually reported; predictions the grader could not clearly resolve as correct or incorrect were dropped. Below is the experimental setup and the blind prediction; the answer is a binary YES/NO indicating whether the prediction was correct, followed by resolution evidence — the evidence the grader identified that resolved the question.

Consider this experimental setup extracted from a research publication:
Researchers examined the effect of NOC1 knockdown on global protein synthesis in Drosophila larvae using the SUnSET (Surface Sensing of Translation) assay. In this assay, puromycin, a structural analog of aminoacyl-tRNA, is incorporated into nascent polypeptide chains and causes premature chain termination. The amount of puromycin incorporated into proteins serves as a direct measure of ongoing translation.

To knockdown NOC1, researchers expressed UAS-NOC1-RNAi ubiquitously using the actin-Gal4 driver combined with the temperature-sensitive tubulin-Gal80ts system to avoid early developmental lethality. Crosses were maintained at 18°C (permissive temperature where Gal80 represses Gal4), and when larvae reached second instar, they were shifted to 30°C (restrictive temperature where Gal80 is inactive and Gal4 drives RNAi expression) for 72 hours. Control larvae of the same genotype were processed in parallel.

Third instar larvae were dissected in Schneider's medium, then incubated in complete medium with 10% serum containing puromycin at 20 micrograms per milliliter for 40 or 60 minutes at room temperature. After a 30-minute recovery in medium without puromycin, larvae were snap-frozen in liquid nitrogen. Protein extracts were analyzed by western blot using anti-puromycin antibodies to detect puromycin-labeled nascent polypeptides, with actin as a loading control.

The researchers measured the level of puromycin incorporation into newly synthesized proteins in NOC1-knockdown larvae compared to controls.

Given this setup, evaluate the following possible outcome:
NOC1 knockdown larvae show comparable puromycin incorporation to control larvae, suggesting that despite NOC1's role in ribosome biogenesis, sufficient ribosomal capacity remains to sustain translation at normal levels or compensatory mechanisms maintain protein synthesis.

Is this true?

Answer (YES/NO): NO